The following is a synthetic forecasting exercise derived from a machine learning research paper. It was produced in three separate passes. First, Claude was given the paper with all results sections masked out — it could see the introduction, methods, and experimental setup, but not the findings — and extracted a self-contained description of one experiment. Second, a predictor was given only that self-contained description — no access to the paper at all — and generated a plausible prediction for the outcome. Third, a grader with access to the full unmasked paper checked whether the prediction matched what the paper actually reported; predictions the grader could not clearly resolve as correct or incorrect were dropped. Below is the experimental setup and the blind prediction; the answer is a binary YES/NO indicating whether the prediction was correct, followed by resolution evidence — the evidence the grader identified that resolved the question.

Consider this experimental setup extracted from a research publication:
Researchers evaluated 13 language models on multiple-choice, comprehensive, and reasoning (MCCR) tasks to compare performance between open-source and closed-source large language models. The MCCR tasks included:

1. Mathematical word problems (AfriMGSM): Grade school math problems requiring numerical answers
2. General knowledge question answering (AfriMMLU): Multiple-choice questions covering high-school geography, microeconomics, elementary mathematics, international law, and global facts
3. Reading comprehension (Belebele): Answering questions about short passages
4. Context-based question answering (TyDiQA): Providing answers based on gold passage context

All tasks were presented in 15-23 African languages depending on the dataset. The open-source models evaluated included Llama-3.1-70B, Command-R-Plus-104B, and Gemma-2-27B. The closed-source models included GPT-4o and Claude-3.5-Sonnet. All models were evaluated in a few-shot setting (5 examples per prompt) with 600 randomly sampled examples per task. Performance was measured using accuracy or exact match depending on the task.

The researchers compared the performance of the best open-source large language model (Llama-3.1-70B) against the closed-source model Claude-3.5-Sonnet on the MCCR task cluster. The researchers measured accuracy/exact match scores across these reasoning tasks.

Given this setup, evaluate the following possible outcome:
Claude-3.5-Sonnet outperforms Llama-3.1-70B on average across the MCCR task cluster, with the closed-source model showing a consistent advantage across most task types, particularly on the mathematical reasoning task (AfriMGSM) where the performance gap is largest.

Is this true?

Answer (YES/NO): NO